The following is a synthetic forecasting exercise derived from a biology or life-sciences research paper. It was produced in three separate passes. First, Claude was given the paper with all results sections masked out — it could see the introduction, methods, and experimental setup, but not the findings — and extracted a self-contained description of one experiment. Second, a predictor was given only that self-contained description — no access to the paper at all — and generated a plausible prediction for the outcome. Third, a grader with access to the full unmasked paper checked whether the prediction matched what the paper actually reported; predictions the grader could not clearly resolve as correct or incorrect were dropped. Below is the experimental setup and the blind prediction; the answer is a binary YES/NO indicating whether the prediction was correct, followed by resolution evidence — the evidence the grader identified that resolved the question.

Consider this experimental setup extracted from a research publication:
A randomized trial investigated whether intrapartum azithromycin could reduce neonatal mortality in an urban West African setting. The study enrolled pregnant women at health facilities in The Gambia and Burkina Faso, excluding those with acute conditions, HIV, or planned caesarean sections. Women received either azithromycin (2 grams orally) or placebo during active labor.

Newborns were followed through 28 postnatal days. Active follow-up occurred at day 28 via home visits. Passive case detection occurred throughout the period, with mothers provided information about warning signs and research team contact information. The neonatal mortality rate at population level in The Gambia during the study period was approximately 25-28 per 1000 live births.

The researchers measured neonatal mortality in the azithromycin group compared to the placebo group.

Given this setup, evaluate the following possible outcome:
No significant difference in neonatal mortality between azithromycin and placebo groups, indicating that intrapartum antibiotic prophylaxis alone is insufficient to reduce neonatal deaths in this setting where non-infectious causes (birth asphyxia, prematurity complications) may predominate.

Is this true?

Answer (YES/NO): YES